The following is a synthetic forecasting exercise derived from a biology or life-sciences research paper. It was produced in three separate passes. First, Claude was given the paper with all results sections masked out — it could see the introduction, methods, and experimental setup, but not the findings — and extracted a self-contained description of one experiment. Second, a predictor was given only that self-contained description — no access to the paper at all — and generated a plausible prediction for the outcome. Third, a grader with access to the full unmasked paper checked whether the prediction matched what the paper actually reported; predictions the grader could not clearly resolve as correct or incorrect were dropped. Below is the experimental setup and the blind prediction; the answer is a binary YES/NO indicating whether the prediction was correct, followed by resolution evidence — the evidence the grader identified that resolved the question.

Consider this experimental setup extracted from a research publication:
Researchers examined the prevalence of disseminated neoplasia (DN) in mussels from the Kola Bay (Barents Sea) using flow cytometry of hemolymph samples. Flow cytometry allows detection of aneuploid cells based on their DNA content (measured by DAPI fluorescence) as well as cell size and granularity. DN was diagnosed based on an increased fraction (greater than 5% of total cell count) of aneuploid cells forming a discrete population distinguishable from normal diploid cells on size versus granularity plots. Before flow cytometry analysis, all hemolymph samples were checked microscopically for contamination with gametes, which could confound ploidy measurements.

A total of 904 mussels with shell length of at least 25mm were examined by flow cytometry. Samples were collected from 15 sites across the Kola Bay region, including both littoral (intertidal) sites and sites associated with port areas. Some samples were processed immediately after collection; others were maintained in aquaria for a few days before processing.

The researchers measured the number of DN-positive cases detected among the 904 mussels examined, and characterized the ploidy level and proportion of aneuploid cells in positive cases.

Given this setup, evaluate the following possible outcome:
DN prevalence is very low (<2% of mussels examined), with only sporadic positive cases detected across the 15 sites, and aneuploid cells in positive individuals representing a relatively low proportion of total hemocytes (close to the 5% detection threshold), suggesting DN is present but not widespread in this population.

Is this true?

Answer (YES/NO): NO